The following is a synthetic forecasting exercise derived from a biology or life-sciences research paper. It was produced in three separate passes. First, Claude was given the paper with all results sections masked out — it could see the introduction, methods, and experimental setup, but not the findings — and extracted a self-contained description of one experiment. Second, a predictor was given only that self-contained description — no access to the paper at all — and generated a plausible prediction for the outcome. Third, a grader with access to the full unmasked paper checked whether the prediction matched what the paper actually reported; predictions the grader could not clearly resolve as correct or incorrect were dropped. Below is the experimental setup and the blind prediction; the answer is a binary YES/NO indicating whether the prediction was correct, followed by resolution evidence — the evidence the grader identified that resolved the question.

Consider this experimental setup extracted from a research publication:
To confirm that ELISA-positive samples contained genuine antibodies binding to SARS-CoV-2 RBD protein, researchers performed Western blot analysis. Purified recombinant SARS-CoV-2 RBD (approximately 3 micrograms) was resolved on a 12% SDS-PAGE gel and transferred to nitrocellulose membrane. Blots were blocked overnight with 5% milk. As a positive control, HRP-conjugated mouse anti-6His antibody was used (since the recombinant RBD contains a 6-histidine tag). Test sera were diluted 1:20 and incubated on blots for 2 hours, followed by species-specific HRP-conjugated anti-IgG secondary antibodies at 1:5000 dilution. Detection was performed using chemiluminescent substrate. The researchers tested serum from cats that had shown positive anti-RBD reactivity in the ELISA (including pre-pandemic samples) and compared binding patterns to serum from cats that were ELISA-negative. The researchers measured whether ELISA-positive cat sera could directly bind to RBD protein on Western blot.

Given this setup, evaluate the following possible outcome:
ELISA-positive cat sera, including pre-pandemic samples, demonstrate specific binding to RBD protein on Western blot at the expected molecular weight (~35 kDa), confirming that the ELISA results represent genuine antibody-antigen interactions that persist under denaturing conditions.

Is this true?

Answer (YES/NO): YES